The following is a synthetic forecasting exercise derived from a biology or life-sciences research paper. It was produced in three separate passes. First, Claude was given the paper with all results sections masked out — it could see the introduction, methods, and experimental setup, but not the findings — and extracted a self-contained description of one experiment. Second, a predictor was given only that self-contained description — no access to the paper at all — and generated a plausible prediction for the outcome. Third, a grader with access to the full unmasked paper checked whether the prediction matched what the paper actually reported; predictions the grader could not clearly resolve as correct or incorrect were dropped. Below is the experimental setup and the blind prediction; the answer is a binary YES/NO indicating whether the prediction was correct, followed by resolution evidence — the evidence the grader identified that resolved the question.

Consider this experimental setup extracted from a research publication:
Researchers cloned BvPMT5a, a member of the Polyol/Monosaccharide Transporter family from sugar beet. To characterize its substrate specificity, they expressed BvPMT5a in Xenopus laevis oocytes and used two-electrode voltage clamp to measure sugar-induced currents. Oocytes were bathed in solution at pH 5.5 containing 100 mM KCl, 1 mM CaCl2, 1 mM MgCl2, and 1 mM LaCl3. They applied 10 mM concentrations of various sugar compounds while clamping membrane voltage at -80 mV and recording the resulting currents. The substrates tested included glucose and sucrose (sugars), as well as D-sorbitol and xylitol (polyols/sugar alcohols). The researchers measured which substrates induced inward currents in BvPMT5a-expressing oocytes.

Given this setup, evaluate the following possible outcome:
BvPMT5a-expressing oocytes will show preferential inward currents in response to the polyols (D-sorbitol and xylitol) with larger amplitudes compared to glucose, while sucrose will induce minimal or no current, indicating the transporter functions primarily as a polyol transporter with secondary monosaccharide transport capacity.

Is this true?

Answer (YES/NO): NO